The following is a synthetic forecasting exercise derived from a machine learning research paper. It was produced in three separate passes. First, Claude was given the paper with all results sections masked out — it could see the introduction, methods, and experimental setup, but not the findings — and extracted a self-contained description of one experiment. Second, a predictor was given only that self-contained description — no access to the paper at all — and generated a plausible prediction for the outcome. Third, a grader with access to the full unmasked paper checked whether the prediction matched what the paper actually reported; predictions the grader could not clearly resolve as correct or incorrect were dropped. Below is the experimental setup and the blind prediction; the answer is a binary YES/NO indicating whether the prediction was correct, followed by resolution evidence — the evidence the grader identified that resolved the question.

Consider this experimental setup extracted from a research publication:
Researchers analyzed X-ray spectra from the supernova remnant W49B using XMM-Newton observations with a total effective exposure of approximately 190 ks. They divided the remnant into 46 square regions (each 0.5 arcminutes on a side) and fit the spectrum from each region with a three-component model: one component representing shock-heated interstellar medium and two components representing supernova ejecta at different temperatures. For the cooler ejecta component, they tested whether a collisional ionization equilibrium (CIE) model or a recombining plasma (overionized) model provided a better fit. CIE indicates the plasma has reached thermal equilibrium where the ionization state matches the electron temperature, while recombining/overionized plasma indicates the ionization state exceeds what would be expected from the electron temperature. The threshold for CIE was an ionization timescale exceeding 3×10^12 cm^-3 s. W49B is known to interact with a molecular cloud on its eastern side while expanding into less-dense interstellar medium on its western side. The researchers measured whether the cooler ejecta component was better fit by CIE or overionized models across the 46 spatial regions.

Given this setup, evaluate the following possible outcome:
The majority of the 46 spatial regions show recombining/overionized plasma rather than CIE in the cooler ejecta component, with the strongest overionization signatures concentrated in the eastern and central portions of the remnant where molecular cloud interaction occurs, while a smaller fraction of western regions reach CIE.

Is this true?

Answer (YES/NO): NO